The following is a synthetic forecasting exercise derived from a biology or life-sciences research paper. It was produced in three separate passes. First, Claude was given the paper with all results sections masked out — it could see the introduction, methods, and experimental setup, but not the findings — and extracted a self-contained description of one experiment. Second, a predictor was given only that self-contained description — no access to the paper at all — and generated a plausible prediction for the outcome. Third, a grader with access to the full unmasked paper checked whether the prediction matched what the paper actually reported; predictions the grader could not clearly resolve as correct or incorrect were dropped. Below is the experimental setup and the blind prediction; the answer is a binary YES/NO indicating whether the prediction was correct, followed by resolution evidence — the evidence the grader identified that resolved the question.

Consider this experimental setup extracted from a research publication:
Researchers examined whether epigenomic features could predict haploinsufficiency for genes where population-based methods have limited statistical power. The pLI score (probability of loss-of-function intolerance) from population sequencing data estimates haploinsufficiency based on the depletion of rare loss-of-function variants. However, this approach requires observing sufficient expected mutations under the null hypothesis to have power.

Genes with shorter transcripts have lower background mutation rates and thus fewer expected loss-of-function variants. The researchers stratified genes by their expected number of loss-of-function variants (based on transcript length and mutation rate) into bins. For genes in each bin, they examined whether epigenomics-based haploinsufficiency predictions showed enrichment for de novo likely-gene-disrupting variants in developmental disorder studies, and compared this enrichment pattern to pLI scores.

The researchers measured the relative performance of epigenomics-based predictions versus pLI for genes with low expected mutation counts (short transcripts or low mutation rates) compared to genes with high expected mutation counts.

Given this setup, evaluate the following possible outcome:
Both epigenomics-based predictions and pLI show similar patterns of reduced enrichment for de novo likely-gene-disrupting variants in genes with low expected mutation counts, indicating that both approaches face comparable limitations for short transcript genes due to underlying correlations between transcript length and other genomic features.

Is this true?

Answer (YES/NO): NO